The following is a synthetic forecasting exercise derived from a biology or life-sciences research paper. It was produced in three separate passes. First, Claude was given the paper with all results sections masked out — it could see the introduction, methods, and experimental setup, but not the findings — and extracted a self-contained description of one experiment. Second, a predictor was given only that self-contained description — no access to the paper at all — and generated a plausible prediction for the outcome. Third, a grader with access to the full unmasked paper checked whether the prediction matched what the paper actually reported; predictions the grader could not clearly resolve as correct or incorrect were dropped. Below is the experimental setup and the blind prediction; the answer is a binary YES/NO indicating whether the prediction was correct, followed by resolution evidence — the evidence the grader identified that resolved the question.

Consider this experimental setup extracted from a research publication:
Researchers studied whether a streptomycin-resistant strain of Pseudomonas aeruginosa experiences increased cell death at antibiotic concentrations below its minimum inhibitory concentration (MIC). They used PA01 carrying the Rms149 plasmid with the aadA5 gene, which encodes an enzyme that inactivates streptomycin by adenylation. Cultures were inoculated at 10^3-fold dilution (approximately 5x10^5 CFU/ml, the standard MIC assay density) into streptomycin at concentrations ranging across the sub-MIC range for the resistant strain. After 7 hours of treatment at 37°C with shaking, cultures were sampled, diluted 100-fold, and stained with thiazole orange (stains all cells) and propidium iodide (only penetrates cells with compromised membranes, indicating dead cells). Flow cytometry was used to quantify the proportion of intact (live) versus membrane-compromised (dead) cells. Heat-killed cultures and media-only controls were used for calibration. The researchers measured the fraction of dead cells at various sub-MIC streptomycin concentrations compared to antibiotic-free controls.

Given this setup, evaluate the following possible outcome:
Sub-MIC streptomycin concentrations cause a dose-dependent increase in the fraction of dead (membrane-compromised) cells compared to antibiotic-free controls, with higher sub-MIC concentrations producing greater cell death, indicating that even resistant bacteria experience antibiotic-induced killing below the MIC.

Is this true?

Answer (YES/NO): YES